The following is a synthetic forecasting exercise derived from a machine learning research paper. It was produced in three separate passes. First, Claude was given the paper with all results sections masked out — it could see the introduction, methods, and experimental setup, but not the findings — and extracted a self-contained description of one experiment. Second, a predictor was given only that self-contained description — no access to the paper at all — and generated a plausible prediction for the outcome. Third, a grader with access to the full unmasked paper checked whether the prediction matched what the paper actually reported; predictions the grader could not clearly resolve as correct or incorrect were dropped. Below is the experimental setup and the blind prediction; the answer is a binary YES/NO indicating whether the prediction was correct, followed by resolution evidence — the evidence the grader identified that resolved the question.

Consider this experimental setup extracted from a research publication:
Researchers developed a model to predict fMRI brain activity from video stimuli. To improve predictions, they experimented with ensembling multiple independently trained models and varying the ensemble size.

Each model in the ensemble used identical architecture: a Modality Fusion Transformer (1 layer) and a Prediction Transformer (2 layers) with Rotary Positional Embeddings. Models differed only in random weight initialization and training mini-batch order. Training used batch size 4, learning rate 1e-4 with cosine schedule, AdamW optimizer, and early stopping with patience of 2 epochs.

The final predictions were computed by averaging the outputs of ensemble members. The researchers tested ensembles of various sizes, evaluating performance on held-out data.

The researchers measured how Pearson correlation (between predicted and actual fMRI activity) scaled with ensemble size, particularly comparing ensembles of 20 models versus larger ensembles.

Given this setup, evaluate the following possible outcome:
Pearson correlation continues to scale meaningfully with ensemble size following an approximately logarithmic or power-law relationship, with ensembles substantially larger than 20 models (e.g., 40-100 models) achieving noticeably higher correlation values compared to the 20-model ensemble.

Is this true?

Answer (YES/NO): NO